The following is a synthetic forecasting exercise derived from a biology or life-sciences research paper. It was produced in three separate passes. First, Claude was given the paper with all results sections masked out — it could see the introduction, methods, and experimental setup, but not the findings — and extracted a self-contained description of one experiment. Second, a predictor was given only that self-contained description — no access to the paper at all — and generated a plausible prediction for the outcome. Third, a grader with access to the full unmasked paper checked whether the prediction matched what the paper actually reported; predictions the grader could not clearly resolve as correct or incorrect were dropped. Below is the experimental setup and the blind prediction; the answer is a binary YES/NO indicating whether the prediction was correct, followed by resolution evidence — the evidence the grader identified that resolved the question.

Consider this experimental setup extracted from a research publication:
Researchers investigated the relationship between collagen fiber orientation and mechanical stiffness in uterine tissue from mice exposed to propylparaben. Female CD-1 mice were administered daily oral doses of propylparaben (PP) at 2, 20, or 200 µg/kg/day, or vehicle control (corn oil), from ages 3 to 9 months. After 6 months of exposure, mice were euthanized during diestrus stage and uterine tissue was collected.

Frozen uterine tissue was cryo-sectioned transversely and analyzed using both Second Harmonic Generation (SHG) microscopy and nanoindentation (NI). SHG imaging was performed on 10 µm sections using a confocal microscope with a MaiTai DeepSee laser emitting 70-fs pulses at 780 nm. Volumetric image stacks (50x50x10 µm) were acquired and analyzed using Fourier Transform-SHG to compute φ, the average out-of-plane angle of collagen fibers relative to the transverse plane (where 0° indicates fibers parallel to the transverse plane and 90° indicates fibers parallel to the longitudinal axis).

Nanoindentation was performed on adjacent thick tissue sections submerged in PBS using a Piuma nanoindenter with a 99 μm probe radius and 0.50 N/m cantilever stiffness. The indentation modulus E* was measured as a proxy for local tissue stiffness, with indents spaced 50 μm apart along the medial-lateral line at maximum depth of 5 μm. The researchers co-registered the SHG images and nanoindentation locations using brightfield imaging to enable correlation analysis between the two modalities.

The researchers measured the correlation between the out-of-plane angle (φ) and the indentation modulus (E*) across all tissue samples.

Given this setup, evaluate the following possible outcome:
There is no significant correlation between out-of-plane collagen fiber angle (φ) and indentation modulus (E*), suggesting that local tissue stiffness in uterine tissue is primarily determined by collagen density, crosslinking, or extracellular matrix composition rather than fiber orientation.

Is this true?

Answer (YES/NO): NO